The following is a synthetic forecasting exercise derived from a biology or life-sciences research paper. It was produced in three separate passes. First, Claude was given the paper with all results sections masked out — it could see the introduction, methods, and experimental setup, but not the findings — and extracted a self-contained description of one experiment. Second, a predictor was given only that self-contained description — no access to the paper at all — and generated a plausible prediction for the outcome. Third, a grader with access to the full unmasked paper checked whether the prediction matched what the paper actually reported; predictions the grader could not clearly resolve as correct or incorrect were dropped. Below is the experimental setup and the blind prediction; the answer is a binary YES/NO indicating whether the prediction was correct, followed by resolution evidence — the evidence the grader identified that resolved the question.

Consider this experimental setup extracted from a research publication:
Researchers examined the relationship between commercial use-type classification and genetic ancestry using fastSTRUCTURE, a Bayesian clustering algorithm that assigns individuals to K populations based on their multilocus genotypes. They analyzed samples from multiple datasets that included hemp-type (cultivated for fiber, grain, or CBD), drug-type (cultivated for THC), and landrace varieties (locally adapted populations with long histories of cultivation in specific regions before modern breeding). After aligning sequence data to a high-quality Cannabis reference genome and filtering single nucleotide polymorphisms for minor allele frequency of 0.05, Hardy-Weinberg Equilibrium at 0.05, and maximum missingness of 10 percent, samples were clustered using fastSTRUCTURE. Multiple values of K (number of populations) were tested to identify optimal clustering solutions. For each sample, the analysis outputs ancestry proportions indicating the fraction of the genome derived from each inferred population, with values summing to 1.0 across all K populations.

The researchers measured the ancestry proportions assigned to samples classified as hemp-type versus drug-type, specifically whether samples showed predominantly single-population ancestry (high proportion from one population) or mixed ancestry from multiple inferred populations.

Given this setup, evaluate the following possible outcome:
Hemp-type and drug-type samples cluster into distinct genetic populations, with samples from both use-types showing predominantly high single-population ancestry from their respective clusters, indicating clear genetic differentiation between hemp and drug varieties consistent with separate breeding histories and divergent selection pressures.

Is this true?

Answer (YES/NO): NO